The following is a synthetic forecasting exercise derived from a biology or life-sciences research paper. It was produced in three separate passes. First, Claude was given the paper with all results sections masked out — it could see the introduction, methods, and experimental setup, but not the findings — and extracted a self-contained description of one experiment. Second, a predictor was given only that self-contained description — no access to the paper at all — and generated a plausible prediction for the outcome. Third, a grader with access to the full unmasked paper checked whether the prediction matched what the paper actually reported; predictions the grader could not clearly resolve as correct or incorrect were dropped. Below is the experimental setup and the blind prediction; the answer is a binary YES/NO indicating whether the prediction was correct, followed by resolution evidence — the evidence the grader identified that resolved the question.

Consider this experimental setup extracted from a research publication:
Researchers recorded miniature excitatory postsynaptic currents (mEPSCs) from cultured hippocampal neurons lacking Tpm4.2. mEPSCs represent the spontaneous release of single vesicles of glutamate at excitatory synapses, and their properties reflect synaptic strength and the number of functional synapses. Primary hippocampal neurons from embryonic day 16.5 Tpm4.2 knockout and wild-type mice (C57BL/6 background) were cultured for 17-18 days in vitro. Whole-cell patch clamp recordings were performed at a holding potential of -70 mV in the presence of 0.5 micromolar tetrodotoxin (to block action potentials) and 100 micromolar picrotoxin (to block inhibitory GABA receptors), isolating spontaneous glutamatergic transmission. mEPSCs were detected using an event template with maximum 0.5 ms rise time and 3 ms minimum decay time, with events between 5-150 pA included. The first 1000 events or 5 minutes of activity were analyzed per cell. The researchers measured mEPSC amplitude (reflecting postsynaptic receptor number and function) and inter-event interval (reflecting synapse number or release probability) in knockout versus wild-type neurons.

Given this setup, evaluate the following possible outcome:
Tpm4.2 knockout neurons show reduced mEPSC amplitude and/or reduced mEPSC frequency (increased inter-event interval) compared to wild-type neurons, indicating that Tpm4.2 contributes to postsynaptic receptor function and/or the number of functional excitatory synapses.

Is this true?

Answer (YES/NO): YES